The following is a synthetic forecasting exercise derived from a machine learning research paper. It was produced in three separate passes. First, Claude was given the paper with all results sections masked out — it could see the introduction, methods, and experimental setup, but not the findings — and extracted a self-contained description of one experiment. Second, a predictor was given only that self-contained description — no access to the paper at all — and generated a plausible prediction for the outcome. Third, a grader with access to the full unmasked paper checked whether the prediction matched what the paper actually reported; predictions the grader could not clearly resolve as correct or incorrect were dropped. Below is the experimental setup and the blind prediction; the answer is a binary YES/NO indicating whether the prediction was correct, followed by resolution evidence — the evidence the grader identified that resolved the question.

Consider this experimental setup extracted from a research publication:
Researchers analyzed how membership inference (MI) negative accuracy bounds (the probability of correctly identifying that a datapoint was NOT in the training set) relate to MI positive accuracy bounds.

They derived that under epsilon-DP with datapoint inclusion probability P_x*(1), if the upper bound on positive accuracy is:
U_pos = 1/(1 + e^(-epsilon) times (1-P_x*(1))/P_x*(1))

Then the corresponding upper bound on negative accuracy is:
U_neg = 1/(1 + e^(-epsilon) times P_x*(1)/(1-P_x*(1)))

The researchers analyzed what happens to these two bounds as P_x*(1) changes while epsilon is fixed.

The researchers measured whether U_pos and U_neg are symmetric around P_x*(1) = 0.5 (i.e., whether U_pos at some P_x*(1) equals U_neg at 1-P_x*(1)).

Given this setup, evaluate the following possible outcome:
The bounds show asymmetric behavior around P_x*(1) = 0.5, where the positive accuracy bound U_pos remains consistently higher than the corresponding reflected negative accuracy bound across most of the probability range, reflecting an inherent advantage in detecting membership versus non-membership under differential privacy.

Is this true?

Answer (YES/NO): NO